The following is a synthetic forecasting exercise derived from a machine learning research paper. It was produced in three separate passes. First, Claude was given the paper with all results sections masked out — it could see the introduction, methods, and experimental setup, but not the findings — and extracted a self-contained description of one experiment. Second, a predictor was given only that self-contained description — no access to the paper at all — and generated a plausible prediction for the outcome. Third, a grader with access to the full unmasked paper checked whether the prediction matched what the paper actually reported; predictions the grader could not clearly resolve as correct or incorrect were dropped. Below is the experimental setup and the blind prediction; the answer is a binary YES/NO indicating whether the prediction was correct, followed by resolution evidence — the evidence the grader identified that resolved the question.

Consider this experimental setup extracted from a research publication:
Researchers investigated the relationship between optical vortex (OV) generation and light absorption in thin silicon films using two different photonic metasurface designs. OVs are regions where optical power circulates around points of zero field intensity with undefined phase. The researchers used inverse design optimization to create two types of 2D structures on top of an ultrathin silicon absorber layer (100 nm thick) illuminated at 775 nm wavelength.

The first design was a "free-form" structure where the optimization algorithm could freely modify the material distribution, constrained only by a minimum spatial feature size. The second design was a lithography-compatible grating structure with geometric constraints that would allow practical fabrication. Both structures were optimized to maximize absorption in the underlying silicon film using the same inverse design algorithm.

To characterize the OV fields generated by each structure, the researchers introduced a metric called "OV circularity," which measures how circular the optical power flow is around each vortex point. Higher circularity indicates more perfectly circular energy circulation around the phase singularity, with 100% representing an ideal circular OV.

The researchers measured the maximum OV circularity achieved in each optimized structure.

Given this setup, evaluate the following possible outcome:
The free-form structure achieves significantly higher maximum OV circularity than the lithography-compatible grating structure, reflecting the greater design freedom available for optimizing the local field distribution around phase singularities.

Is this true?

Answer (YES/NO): NO